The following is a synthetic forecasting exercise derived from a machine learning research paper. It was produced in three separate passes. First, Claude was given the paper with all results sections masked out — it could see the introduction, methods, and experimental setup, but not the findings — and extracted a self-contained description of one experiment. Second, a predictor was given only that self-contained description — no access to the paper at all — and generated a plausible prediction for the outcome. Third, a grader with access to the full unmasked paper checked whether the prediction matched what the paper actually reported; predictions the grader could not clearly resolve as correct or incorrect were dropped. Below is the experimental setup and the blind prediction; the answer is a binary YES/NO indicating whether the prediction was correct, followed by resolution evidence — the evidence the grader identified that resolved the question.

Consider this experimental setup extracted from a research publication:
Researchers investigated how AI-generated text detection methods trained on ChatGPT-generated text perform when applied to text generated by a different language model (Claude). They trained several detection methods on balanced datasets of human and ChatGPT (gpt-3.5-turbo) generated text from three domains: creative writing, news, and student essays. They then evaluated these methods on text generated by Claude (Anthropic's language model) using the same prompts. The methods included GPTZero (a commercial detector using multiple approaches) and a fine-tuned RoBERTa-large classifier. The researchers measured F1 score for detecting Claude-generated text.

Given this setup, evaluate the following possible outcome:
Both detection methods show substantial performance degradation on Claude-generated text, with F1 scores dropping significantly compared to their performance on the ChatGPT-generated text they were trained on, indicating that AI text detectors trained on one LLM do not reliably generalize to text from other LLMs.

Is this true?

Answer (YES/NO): NO